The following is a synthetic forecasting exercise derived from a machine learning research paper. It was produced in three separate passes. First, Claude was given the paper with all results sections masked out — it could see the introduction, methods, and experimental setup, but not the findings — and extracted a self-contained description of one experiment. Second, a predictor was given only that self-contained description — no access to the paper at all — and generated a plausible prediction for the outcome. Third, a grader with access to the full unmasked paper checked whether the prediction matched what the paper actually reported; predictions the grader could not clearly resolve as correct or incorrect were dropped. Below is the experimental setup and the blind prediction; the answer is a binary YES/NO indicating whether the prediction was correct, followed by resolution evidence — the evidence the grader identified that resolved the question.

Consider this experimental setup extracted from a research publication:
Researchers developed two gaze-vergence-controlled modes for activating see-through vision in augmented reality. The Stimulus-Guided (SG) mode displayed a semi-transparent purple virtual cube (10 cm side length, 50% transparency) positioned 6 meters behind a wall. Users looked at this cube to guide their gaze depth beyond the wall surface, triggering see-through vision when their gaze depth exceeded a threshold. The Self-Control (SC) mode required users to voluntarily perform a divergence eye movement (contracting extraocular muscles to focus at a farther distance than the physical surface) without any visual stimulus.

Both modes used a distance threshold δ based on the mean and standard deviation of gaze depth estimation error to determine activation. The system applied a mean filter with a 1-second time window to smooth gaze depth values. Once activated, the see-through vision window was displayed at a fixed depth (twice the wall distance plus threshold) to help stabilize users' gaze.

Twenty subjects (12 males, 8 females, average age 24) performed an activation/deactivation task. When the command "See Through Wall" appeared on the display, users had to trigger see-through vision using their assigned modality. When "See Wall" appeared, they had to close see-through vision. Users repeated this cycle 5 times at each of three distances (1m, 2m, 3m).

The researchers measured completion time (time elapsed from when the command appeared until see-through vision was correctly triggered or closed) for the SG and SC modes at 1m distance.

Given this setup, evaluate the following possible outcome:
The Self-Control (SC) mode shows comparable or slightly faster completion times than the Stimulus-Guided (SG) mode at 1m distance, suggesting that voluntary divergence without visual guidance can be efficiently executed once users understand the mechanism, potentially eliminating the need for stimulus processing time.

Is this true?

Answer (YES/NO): YES